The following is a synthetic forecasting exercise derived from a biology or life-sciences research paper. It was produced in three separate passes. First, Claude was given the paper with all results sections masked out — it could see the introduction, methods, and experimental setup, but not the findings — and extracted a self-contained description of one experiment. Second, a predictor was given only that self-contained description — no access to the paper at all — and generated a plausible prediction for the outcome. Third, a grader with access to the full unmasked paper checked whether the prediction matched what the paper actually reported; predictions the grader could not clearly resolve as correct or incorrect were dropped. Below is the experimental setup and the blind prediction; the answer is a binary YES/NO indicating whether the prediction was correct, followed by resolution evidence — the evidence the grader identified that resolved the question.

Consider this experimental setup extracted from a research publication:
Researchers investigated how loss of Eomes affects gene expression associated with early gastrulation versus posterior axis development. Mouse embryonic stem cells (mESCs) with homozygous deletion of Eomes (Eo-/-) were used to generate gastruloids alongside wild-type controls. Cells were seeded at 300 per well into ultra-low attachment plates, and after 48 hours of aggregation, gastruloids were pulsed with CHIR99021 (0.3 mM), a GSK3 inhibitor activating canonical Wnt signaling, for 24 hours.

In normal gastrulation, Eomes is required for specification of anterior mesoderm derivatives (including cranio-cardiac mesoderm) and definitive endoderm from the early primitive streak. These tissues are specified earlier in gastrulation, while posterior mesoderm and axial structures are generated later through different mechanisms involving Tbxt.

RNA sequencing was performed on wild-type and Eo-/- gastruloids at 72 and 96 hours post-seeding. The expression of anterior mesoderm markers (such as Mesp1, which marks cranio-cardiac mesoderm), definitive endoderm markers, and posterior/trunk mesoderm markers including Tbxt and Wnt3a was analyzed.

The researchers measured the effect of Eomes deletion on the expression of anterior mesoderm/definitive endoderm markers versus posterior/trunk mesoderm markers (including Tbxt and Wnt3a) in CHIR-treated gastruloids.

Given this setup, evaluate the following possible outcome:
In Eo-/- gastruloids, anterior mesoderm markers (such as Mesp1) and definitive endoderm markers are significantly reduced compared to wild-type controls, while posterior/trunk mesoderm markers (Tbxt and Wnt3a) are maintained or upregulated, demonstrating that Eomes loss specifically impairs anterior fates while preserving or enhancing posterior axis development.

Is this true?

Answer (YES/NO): YES